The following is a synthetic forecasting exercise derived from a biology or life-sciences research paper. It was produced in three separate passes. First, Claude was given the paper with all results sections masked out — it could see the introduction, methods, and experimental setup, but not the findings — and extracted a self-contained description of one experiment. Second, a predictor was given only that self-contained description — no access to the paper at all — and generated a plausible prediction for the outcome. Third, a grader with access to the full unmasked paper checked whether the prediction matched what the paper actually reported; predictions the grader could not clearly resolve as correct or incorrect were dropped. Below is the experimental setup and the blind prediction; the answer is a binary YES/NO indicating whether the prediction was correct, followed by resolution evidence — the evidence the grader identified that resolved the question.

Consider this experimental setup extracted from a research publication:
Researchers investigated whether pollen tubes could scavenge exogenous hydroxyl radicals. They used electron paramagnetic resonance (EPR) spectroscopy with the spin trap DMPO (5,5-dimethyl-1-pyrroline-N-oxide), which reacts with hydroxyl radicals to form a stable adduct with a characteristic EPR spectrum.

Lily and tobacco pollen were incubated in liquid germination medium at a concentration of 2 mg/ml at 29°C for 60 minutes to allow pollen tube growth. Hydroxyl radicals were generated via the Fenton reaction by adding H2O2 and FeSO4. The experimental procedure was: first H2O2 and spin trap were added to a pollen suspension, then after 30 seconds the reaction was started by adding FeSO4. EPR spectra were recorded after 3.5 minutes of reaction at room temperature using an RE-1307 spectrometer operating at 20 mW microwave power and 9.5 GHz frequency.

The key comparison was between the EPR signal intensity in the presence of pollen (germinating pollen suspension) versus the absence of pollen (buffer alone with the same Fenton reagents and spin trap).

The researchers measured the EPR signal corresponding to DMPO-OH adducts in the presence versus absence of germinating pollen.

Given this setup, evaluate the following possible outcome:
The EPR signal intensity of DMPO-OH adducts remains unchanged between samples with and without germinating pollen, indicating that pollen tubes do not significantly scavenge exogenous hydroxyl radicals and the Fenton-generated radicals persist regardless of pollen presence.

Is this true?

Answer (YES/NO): NO